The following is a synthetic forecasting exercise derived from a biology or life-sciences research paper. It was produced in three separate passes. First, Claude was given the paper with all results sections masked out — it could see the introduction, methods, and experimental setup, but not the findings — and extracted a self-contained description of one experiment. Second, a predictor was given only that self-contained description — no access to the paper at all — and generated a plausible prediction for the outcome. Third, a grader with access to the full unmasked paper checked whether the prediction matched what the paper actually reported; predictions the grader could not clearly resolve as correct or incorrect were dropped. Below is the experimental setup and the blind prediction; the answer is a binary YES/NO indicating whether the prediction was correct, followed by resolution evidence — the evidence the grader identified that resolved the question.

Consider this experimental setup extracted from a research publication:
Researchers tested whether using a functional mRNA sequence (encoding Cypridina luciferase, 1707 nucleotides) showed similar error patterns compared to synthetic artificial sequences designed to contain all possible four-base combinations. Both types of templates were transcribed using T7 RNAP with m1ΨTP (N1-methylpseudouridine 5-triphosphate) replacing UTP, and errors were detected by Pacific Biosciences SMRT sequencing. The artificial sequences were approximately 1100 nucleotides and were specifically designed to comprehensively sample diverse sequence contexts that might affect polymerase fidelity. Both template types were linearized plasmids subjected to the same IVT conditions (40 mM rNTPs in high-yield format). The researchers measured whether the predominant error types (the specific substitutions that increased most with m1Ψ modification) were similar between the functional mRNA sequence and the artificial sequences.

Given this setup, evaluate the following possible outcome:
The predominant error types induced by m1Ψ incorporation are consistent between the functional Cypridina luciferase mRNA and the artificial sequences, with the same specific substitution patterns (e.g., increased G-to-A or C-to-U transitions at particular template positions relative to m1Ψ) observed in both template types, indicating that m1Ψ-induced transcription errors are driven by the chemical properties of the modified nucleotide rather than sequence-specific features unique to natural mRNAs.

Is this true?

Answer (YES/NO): NO